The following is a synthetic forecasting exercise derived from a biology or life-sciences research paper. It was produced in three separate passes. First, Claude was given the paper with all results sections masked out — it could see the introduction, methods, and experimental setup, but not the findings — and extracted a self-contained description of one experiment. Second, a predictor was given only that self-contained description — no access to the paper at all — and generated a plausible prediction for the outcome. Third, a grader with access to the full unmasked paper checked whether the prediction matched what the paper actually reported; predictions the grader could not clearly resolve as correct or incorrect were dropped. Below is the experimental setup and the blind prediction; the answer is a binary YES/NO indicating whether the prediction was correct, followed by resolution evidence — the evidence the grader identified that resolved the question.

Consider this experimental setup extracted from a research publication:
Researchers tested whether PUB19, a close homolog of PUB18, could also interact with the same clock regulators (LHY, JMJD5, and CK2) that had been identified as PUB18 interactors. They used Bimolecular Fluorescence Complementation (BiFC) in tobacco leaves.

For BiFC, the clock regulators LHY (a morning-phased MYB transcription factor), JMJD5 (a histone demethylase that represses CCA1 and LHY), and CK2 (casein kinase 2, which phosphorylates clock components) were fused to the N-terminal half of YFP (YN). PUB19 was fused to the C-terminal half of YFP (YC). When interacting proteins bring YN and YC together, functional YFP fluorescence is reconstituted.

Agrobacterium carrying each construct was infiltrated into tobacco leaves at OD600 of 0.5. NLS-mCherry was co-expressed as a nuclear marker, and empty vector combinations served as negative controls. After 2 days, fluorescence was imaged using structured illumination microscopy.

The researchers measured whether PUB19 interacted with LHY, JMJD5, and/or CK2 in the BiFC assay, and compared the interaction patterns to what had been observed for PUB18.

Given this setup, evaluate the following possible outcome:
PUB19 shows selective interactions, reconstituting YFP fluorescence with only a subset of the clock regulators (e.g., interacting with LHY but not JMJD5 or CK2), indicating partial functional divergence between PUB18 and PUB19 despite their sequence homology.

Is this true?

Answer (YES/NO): NO